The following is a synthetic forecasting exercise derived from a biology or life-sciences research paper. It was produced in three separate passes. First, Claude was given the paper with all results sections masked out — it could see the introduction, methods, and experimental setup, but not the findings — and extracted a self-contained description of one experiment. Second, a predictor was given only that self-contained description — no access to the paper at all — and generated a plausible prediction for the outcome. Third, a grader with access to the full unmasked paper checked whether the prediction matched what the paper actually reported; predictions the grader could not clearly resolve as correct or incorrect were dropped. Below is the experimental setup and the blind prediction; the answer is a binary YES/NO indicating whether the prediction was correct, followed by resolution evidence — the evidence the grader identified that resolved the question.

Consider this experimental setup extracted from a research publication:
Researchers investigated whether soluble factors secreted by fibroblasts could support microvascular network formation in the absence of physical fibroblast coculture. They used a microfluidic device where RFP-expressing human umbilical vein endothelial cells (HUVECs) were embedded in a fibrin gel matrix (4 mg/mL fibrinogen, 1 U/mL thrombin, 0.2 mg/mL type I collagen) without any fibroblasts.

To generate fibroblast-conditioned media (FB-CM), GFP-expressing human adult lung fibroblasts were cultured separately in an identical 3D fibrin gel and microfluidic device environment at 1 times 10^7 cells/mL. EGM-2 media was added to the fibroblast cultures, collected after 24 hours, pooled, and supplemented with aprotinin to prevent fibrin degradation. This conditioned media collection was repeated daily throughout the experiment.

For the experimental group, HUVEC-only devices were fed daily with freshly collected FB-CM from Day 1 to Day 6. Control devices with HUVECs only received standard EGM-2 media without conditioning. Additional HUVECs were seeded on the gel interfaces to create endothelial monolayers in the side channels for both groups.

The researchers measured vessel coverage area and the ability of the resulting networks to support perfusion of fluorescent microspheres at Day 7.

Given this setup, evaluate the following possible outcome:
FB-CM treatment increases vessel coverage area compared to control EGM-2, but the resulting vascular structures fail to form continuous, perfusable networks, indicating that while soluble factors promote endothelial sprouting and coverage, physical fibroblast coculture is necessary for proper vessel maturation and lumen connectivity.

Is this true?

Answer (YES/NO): NO